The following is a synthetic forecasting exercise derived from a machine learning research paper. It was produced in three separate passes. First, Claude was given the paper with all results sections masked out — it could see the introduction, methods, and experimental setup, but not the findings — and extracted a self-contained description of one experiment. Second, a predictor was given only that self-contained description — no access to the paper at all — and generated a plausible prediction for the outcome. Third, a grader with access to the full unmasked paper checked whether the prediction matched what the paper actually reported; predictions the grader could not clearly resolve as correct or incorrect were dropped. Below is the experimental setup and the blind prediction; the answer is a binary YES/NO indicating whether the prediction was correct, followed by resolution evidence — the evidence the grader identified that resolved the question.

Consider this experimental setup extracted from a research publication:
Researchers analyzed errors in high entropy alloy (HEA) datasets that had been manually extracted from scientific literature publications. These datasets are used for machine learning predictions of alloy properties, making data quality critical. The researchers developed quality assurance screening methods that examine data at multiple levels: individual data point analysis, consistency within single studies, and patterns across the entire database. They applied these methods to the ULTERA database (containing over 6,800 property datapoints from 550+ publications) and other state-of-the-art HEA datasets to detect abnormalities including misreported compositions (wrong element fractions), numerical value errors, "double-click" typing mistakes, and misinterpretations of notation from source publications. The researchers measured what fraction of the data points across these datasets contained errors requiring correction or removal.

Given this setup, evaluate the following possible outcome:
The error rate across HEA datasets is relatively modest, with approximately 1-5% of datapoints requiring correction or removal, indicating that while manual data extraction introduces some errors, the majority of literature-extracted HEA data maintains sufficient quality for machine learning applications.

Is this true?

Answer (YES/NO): NO